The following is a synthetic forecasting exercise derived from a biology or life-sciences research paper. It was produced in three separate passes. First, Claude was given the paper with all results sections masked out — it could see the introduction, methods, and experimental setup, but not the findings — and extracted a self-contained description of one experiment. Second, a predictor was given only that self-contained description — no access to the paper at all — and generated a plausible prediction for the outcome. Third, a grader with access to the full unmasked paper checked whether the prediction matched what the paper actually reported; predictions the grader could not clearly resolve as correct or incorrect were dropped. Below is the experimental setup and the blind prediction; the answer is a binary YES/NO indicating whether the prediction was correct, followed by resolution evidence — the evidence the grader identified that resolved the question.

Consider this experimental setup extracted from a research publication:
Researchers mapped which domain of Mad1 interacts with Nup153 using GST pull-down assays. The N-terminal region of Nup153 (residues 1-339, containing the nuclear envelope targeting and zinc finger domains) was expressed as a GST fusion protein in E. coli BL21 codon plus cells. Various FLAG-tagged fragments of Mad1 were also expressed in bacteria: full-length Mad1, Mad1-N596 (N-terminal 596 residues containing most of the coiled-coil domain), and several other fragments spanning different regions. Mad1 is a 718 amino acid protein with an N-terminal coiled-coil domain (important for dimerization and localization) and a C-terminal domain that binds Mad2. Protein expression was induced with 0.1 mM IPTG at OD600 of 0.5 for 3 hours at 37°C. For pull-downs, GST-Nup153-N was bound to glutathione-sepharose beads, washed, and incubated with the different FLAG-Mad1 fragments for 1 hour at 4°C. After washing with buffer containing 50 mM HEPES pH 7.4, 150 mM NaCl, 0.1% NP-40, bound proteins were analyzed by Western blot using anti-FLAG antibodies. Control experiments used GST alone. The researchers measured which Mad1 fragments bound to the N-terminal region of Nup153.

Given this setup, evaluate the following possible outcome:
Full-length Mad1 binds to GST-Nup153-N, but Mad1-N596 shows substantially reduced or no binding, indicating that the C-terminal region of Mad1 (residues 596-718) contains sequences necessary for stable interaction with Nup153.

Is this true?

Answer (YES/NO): NO